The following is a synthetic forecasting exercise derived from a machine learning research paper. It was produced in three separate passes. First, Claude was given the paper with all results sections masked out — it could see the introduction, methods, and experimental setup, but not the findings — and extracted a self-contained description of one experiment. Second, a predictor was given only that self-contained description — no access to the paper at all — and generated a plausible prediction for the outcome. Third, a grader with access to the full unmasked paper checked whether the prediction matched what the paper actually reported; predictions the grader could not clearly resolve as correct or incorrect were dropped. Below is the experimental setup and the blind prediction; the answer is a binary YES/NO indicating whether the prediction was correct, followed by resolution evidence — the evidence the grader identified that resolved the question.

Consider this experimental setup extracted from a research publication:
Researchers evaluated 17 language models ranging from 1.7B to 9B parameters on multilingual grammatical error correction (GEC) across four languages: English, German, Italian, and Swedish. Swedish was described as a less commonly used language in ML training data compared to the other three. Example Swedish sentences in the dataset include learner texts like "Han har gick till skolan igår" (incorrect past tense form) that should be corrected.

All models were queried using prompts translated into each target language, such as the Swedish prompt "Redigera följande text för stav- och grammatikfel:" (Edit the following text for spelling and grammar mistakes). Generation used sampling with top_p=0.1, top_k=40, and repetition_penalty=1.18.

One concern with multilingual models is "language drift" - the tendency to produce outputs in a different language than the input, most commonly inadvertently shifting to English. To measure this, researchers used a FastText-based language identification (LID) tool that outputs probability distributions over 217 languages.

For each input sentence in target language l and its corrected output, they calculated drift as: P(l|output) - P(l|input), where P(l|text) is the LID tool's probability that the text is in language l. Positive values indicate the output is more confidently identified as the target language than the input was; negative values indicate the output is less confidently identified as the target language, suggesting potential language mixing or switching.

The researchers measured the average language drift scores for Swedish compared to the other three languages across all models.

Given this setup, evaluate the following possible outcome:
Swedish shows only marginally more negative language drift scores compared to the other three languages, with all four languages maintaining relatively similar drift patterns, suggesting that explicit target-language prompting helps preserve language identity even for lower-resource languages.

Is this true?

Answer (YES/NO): NO